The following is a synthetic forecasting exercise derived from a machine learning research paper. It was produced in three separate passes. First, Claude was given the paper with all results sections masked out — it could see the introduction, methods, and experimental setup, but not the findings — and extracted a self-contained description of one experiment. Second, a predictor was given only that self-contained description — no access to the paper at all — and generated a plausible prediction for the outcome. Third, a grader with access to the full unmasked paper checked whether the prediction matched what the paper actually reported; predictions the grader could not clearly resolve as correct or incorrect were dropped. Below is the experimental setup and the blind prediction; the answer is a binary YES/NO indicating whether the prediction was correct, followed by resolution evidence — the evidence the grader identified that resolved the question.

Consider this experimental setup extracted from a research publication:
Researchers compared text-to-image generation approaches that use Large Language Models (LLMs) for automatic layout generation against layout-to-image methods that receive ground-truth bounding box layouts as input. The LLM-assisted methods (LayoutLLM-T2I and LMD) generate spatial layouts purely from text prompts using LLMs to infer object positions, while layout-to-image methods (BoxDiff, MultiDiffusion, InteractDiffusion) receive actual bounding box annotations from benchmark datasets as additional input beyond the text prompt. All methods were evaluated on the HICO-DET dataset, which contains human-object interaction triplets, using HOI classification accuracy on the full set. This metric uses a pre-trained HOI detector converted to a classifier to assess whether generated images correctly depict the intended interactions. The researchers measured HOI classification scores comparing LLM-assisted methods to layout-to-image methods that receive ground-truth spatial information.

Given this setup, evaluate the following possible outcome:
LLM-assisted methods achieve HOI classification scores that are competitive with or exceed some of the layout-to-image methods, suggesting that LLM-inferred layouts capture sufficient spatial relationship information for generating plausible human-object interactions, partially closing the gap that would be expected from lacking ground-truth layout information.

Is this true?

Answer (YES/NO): YES